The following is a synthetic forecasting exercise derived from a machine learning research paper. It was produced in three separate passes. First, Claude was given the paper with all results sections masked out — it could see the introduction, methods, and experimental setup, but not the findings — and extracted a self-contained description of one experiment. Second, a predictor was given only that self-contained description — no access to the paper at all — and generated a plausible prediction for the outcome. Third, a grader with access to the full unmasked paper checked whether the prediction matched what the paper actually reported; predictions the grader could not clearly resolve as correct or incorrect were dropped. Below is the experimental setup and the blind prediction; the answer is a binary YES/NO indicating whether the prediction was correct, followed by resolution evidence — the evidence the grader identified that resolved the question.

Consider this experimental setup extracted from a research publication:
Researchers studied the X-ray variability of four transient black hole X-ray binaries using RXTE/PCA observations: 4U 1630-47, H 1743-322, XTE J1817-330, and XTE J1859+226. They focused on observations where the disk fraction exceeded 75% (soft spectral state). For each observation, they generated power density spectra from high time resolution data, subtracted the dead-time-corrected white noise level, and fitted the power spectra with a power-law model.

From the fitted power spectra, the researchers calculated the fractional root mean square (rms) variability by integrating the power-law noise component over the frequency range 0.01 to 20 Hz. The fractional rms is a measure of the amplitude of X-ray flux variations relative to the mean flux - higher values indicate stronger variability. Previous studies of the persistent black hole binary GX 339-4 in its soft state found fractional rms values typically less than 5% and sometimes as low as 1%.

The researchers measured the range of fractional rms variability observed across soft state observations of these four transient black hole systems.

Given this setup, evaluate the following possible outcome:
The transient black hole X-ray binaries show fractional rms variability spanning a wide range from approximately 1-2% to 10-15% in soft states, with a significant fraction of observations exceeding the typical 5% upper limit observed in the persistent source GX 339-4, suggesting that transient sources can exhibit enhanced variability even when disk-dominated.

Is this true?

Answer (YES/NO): NO